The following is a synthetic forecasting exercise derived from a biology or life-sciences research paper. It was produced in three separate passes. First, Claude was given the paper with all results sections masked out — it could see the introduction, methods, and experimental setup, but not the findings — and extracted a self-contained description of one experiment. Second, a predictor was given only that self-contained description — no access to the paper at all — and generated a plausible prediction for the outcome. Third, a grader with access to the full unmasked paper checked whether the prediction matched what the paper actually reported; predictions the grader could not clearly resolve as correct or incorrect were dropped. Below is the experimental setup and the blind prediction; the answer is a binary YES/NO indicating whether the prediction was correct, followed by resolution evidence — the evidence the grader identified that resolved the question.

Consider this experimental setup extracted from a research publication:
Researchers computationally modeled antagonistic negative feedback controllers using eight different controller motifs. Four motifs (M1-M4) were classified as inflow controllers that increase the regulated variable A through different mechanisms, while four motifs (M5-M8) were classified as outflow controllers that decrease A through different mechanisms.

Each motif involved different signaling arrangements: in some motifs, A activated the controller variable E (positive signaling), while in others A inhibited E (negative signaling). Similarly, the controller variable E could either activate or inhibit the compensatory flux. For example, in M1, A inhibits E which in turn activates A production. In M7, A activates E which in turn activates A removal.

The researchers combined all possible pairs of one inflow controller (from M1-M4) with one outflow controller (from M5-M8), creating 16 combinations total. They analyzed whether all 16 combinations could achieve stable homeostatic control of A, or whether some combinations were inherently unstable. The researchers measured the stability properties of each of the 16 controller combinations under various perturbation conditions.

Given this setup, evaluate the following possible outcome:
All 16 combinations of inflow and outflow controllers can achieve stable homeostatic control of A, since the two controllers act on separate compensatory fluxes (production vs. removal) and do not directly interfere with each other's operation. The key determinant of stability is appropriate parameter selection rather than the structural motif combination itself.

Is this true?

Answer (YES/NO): YES